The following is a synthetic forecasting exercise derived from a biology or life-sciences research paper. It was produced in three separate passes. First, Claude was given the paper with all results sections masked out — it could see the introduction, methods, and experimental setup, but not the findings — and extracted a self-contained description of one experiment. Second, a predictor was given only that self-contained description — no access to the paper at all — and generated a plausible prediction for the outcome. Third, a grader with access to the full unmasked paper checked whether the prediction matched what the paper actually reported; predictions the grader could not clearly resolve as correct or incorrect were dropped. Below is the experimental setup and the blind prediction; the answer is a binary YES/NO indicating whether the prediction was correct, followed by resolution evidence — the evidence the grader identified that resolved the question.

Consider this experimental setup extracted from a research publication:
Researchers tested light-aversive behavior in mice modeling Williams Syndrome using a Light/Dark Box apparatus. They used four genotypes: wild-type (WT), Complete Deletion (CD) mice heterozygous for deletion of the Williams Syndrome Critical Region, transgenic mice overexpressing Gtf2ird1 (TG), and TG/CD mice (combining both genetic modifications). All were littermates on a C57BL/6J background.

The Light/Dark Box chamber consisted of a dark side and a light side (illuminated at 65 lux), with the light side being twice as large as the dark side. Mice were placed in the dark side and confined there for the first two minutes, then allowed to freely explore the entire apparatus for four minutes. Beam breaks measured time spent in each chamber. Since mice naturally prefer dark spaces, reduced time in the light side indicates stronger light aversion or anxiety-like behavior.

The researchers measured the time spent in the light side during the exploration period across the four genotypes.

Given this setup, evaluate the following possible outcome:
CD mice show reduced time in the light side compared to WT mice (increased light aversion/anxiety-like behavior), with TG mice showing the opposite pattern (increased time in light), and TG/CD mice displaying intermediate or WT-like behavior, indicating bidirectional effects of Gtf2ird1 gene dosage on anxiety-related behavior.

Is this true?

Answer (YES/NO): NO